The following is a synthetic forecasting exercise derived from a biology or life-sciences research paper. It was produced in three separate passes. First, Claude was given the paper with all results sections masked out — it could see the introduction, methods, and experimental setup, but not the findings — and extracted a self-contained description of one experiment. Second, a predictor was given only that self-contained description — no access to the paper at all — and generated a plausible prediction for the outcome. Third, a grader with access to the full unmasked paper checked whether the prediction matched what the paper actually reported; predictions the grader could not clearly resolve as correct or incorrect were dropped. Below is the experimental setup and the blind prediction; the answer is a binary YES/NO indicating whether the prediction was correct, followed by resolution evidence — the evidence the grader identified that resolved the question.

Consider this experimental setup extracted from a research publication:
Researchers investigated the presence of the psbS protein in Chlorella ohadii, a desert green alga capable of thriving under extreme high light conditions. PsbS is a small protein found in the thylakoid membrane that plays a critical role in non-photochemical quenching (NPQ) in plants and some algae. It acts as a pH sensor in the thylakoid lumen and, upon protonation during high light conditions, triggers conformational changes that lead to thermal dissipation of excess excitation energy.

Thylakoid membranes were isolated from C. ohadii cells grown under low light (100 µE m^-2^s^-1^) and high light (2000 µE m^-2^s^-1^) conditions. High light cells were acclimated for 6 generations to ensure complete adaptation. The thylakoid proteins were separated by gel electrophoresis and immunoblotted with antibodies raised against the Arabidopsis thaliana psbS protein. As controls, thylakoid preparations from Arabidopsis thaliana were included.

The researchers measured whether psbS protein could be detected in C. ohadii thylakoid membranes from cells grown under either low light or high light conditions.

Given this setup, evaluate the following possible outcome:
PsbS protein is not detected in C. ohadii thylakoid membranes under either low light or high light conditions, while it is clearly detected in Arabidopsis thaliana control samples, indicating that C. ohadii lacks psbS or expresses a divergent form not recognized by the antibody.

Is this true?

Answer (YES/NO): YES